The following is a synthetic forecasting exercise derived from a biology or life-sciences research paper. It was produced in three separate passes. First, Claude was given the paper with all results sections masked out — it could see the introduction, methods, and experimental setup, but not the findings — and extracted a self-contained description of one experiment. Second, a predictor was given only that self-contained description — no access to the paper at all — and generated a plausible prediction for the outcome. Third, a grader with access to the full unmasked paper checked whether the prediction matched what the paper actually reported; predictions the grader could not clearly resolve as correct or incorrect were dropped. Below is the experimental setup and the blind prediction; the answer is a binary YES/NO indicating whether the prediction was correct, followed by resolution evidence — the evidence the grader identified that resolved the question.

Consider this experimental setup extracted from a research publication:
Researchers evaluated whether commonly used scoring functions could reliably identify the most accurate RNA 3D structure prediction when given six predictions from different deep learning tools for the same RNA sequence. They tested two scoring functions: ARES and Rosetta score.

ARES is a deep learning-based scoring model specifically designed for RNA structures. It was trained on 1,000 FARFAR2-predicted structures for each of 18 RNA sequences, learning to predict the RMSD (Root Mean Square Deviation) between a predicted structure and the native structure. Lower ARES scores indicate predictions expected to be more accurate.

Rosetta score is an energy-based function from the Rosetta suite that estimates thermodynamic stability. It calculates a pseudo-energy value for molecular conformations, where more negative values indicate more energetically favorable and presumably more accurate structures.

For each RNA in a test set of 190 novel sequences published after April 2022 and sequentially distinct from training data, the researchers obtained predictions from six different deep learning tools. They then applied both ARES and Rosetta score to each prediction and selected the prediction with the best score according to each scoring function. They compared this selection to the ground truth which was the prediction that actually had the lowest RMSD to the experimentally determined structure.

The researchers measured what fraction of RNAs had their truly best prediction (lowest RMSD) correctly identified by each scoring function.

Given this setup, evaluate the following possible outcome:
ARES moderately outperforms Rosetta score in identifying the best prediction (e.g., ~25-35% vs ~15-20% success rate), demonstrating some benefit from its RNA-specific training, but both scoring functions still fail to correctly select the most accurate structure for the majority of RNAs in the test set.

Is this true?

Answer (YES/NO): NO